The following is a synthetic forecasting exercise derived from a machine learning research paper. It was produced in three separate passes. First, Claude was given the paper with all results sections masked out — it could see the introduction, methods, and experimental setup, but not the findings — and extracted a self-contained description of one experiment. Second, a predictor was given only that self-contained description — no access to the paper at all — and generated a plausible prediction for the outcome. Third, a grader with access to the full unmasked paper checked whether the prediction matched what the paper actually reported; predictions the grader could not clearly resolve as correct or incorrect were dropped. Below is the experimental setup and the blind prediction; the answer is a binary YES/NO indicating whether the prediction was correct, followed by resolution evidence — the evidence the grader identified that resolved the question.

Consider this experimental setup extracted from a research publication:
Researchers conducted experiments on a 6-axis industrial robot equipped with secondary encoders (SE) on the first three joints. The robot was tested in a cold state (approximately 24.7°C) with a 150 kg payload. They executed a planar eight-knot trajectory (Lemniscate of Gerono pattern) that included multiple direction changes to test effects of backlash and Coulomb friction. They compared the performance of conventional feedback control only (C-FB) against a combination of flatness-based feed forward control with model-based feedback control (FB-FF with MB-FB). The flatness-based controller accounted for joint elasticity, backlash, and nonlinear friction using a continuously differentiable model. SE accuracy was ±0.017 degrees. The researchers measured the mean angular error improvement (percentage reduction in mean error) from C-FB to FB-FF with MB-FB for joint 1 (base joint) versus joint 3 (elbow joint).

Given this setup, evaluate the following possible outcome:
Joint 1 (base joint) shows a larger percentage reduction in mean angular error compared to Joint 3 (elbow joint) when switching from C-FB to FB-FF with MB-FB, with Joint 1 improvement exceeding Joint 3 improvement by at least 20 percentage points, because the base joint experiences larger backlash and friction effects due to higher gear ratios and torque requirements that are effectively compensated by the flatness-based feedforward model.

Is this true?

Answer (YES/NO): NO